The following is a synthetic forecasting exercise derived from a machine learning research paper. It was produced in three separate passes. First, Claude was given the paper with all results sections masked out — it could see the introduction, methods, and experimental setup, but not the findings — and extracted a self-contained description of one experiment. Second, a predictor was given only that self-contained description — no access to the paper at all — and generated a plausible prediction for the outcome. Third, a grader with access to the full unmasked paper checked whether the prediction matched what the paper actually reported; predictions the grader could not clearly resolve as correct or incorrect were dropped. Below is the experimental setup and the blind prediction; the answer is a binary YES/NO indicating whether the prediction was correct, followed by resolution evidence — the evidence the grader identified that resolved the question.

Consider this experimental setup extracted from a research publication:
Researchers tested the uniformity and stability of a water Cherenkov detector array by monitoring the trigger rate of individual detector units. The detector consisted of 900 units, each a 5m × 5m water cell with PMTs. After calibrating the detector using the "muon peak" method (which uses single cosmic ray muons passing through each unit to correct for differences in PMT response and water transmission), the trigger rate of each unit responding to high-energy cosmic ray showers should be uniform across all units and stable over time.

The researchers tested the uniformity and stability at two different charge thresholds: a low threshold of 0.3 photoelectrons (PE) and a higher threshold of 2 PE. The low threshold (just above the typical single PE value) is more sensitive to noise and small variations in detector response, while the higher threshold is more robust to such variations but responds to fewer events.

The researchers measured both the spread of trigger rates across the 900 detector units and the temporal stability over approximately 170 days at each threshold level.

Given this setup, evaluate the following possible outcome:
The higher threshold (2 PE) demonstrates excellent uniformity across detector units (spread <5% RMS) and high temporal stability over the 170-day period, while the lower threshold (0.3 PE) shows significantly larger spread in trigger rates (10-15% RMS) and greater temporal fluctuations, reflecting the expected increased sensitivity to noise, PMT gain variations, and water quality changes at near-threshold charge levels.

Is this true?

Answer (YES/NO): NO